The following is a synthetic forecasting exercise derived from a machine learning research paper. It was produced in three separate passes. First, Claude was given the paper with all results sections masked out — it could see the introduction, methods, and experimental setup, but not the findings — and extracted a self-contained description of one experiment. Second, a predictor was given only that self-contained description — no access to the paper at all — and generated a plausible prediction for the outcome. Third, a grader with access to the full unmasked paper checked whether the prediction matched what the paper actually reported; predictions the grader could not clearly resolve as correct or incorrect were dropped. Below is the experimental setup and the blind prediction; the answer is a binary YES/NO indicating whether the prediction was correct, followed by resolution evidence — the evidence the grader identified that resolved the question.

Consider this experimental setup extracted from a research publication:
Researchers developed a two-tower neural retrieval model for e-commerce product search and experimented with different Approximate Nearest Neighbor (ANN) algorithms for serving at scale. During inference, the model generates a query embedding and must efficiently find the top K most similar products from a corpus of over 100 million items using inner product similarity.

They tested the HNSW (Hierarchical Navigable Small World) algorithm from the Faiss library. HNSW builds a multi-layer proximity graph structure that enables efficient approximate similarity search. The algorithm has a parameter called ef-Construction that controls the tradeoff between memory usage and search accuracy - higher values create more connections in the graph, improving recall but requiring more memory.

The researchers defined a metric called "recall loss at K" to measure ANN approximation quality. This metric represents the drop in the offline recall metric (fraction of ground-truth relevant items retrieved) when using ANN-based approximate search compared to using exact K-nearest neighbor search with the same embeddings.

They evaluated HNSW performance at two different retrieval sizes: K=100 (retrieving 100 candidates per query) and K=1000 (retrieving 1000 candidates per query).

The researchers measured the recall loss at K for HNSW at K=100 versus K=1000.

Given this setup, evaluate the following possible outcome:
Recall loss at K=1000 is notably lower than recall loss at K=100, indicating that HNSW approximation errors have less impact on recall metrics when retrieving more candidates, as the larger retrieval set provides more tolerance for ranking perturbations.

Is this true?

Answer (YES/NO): NO